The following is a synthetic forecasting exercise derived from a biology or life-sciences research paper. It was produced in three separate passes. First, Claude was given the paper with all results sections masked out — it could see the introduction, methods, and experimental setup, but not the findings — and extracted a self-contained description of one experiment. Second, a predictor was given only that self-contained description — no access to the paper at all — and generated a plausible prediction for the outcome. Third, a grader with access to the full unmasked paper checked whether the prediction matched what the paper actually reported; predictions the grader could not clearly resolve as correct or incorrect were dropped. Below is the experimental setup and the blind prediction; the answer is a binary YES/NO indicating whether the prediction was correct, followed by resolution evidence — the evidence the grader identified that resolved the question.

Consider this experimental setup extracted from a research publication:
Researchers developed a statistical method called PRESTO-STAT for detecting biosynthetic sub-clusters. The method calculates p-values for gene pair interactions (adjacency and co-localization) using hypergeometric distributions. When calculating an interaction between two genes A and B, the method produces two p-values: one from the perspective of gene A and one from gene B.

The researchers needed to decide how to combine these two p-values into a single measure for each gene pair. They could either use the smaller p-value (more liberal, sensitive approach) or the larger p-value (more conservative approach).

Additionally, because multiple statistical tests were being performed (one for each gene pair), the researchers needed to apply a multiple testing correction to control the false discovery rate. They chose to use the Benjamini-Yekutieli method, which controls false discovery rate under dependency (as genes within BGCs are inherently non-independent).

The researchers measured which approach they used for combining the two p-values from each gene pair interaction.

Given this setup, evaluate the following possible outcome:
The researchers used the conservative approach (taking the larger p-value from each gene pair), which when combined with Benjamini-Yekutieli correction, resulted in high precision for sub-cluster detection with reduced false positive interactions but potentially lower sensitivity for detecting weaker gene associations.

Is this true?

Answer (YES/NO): YES